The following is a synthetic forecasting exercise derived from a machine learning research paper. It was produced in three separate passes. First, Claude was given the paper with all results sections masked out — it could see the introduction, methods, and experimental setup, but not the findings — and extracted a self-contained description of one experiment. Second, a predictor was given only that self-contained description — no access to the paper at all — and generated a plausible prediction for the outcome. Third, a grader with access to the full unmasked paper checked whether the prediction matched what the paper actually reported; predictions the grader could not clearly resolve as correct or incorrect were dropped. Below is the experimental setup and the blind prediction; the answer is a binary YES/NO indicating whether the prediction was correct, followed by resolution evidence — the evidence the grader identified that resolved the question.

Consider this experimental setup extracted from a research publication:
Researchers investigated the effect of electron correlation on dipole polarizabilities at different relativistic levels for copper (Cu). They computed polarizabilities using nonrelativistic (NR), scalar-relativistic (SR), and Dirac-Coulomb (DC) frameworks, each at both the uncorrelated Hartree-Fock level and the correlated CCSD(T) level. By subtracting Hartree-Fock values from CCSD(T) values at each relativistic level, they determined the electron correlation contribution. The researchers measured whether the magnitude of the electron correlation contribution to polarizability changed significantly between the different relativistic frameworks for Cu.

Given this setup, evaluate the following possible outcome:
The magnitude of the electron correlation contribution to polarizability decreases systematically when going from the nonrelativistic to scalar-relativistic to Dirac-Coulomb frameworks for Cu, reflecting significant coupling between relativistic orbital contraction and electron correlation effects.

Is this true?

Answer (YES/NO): YES